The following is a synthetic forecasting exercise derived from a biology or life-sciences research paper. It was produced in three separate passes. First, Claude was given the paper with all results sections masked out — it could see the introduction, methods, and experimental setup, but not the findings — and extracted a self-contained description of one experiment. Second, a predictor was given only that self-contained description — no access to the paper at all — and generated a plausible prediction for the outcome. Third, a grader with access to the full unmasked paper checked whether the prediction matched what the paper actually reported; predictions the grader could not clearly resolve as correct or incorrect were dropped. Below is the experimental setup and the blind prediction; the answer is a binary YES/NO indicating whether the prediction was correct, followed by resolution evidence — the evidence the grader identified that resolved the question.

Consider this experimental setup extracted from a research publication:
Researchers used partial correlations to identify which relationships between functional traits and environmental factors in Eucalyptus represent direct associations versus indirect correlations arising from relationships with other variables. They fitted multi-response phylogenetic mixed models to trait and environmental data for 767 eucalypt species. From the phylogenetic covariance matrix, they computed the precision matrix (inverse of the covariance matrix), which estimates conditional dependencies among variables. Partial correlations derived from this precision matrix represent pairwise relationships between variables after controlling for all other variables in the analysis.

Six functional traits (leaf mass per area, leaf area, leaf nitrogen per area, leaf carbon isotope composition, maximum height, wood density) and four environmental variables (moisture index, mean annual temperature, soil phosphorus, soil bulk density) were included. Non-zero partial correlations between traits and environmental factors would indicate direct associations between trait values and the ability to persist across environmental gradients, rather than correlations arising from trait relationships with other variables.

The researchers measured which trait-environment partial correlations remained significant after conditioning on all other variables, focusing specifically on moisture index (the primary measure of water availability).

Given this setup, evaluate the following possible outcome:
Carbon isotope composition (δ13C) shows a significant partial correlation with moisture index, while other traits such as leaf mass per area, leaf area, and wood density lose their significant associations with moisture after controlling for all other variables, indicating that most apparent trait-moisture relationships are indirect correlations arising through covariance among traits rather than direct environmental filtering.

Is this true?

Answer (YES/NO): NO